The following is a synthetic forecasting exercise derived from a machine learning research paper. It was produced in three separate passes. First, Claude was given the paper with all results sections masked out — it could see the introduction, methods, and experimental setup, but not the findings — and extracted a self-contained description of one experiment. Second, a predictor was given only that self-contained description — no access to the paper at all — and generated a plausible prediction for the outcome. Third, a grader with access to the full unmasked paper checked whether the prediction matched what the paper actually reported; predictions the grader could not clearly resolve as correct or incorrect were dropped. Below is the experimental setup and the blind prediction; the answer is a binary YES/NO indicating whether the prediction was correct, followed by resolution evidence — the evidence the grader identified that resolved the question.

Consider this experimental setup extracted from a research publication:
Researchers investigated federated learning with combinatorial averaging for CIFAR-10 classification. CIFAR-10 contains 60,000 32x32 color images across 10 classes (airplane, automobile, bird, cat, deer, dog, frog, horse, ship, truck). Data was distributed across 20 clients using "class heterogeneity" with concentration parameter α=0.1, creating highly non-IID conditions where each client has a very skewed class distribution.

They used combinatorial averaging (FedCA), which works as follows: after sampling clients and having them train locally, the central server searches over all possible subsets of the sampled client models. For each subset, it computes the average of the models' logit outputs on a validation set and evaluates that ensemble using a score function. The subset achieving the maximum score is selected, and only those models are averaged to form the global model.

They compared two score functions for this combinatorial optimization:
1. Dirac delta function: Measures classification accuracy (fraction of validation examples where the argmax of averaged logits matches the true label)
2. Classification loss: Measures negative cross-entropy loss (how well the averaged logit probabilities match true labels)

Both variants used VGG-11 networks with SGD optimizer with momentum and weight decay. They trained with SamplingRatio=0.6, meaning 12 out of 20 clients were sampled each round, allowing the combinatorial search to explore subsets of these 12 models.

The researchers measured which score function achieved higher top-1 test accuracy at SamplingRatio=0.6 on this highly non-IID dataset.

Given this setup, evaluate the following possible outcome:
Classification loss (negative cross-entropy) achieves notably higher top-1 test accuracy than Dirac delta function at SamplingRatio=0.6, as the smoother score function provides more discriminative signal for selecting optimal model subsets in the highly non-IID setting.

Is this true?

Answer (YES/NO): NO